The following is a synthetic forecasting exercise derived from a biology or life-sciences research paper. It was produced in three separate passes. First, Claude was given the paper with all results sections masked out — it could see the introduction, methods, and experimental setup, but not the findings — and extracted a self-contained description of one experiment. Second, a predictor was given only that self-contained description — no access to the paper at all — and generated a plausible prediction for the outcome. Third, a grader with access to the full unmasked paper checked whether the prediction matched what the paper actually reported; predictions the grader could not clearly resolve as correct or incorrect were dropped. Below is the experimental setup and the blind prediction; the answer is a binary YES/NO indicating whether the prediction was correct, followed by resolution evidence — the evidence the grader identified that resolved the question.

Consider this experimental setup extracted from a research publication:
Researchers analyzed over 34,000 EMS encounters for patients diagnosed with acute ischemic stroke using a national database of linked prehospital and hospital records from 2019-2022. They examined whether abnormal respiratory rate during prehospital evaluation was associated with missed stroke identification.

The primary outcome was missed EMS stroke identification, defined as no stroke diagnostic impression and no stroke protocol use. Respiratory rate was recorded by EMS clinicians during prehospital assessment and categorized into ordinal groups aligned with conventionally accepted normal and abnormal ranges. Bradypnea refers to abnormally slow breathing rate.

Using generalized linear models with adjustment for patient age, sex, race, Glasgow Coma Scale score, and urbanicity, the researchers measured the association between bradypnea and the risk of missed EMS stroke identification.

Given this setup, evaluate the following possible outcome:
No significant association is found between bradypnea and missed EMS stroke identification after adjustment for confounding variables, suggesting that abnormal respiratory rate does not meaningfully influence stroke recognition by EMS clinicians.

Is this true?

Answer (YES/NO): NO